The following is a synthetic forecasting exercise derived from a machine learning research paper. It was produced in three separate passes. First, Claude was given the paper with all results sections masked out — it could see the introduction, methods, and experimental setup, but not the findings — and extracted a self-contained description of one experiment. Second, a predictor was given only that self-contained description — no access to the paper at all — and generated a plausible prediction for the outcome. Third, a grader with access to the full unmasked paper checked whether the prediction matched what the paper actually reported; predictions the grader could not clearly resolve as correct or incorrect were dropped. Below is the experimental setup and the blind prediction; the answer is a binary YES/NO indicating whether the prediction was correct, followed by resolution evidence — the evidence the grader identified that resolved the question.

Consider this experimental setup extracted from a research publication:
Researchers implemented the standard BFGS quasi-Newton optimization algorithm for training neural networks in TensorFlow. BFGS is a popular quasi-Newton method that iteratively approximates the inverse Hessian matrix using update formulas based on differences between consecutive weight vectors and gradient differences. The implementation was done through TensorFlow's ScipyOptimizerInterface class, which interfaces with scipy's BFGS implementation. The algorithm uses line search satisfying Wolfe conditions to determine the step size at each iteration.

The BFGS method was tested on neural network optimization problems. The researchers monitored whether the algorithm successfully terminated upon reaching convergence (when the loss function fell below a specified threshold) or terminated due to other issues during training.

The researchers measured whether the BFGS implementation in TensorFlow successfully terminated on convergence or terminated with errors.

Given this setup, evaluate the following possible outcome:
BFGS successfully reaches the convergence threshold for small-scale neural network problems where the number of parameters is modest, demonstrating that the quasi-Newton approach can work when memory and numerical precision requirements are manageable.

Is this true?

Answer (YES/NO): NO